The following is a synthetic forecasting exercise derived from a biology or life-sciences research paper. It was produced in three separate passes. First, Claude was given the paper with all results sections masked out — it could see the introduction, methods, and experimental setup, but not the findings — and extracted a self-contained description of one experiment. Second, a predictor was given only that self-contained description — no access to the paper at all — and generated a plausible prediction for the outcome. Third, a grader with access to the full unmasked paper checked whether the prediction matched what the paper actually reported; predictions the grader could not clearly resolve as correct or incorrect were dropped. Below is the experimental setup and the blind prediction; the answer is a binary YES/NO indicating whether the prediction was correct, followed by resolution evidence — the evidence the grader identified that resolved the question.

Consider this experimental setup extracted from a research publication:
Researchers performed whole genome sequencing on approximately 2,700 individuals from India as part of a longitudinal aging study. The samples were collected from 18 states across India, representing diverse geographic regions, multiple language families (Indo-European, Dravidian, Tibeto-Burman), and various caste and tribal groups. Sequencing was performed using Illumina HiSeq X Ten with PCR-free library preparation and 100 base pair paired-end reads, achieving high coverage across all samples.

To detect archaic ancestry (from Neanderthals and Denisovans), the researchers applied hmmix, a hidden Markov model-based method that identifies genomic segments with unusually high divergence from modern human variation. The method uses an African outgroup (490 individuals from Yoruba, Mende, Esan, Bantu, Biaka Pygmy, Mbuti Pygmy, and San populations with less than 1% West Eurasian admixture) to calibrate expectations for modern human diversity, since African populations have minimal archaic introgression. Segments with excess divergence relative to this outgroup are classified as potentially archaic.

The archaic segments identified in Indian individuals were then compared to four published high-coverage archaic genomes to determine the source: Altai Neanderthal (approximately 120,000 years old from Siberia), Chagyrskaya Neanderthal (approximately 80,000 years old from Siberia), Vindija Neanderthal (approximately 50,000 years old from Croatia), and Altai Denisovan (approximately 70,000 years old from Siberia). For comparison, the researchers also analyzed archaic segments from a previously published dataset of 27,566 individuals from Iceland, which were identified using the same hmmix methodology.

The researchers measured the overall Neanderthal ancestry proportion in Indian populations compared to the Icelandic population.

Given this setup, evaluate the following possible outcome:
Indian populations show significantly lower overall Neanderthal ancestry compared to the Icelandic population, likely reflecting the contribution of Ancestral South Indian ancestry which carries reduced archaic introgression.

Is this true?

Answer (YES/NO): NO